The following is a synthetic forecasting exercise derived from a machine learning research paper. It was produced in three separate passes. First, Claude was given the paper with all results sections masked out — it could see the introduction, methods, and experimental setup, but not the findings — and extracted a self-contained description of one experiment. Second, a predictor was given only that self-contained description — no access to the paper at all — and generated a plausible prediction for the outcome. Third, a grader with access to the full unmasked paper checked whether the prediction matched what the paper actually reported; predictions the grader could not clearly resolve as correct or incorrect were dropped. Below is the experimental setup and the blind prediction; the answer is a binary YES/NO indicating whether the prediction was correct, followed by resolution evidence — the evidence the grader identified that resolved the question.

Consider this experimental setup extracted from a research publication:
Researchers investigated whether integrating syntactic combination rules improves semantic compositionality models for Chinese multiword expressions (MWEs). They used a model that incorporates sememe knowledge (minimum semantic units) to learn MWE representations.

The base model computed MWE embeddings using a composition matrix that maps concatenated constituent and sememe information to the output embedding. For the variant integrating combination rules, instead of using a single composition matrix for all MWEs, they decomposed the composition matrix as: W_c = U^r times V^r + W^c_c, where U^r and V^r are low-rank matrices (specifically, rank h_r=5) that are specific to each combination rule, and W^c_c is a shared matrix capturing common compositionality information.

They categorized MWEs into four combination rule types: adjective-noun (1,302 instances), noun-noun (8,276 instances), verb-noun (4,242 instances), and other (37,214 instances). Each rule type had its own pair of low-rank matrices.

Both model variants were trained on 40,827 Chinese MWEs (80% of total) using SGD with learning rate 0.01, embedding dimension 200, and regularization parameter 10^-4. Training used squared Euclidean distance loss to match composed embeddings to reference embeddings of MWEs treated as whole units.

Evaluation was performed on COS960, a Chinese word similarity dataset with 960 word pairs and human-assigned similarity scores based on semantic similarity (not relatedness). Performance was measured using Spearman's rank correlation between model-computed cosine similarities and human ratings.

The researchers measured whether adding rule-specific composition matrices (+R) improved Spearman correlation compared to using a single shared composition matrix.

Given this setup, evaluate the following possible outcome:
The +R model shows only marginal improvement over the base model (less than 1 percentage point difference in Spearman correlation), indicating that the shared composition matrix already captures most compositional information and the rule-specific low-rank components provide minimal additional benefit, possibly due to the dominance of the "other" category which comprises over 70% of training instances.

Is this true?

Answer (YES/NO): NO